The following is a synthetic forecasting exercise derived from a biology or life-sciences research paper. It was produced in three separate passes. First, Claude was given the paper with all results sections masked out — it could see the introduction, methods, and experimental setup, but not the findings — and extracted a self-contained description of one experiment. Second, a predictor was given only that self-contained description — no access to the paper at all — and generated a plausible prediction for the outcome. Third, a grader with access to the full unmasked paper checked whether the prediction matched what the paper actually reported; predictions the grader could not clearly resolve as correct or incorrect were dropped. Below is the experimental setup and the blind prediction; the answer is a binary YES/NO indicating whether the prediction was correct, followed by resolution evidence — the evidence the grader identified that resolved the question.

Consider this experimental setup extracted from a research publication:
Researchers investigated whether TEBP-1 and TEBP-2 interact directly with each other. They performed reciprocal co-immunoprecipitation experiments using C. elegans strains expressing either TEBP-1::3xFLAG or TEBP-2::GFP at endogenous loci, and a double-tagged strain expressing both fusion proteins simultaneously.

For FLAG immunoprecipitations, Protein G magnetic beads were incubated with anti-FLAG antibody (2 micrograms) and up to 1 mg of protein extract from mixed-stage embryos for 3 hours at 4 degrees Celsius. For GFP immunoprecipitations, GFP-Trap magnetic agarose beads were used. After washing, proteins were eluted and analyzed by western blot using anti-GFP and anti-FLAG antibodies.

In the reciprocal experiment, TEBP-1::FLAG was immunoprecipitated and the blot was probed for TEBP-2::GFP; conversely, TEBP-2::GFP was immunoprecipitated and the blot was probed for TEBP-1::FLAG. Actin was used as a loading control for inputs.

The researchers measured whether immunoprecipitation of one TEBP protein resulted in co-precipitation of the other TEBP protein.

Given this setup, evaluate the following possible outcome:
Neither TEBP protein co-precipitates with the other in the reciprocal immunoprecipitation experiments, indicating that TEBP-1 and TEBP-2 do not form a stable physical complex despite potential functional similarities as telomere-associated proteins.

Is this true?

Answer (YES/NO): NO